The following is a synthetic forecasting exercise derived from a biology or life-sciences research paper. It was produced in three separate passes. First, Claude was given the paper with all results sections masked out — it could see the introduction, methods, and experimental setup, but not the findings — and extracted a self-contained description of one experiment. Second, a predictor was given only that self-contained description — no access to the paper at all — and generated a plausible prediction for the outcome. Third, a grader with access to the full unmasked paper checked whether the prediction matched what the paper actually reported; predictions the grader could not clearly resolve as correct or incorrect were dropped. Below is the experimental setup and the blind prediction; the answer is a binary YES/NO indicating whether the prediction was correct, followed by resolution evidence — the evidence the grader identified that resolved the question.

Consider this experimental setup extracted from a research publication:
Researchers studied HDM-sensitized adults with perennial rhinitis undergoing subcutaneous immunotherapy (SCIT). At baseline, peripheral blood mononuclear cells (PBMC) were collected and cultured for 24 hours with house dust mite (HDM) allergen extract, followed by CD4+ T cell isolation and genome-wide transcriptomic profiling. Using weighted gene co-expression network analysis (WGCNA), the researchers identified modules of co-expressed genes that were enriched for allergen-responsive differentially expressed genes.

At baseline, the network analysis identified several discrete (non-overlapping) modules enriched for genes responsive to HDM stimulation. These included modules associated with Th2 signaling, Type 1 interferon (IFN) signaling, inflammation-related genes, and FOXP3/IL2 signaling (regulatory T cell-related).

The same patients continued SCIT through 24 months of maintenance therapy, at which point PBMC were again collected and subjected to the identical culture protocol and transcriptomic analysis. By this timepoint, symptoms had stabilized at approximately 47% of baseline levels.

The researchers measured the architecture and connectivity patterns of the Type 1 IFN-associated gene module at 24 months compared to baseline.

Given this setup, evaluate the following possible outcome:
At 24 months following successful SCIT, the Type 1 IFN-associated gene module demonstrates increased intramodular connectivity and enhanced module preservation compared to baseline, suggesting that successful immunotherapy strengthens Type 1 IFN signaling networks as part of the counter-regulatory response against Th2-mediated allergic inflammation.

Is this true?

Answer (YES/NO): NO